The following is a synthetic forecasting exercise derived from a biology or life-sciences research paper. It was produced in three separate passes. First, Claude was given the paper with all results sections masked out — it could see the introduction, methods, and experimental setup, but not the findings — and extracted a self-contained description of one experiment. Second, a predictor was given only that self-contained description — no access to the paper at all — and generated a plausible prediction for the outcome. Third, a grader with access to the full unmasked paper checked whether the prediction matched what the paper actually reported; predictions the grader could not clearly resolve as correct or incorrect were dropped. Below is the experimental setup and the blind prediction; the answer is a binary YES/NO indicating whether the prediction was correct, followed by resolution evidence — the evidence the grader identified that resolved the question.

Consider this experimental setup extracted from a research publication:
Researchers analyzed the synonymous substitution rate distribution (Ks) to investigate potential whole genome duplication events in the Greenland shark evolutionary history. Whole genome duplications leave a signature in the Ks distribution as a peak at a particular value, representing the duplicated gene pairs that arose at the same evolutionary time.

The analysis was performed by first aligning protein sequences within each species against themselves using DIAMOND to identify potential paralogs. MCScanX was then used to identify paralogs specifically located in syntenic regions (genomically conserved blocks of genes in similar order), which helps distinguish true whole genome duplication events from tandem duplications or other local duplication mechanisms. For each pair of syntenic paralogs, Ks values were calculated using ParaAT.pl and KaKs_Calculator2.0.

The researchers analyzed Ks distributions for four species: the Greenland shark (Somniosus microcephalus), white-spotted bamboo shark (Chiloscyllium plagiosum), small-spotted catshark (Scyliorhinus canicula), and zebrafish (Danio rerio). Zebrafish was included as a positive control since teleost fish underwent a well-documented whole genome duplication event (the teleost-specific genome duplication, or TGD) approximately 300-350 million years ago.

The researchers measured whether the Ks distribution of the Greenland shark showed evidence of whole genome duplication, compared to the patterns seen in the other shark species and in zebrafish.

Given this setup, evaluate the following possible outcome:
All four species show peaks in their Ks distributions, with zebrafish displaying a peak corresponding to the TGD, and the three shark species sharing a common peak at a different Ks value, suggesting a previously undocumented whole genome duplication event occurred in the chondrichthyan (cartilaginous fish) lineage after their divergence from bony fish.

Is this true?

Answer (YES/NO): YES